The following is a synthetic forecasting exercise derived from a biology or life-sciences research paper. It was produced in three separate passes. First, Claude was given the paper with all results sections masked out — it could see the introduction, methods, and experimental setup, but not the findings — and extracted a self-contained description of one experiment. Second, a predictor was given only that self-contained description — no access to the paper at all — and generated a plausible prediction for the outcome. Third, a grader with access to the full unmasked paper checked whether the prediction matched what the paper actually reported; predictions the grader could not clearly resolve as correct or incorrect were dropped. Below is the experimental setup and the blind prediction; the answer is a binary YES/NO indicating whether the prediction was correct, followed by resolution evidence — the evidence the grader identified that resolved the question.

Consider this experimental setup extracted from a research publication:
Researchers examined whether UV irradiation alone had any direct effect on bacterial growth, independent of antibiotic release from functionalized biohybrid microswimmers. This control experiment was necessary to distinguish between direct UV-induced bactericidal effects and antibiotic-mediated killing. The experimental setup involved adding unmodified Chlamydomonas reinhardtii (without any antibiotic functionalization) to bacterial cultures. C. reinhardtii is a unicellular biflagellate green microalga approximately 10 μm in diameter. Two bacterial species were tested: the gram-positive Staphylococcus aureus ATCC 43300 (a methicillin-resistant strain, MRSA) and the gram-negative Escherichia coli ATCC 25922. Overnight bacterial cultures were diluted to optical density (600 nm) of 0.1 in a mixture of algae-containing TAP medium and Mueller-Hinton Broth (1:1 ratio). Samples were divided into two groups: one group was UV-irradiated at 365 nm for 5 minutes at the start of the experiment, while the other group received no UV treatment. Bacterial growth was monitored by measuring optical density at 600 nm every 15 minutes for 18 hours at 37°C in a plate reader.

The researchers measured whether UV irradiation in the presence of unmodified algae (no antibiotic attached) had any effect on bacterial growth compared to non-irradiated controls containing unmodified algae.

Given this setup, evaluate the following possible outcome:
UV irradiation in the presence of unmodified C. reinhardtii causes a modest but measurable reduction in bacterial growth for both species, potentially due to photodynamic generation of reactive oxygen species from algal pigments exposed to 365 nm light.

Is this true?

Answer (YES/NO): NO